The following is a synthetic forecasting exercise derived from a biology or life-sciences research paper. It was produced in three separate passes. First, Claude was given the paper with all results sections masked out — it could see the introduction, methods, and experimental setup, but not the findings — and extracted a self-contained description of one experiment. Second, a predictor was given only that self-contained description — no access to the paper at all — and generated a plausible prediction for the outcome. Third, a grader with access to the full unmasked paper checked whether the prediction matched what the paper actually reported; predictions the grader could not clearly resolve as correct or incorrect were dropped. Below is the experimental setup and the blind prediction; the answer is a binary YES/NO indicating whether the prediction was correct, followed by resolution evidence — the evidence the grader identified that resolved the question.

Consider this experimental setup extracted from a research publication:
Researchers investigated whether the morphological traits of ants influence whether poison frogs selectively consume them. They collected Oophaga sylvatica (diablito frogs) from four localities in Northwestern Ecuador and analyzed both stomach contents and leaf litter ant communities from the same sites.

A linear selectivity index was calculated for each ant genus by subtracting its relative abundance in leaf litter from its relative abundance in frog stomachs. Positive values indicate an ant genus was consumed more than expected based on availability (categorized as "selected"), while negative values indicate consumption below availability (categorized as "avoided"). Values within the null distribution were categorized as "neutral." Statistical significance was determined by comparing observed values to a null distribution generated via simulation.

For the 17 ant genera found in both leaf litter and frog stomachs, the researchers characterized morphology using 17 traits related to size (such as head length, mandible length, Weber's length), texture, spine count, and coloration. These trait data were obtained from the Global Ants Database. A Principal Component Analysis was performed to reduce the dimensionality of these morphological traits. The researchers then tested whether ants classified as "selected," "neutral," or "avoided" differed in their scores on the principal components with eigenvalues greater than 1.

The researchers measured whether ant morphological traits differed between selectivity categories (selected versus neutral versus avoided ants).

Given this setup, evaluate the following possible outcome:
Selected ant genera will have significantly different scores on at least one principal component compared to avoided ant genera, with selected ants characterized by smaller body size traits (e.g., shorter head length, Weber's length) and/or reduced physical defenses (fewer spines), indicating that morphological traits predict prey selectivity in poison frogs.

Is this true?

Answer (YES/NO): NO